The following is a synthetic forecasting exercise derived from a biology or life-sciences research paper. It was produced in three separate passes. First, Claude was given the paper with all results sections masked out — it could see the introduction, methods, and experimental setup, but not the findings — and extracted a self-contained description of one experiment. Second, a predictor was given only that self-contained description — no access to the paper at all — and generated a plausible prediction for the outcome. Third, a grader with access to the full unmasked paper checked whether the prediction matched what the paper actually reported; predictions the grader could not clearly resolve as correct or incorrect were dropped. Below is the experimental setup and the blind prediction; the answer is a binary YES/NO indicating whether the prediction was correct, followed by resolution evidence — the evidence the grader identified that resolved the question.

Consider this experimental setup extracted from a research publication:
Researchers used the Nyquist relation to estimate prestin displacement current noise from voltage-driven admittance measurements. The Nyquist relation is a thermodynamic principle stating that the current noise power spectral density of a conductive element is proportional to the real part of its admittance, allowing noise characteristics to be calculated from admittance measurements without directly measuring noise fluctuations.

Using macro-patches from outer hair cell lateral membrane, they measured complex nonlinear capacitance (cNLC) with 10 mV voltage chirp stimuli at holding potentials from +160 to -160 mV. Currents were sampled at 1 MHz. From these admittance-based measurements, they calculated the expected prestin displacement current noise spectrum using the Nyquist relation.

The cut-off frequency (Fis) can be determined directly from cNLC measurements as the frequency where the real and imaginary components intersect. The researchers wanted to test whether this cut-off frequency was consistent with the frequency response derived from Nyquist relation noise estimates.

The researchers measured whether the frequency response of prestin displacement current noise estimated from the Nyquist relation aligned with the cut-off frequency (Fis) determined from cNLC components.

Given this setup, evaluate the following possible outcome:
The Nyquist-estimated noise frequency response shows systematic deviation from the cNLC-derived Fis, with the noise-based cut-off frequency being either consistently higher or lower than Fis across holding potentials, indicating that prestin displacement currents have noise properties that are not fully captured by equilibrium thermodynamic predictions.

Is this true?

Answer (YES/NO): NO